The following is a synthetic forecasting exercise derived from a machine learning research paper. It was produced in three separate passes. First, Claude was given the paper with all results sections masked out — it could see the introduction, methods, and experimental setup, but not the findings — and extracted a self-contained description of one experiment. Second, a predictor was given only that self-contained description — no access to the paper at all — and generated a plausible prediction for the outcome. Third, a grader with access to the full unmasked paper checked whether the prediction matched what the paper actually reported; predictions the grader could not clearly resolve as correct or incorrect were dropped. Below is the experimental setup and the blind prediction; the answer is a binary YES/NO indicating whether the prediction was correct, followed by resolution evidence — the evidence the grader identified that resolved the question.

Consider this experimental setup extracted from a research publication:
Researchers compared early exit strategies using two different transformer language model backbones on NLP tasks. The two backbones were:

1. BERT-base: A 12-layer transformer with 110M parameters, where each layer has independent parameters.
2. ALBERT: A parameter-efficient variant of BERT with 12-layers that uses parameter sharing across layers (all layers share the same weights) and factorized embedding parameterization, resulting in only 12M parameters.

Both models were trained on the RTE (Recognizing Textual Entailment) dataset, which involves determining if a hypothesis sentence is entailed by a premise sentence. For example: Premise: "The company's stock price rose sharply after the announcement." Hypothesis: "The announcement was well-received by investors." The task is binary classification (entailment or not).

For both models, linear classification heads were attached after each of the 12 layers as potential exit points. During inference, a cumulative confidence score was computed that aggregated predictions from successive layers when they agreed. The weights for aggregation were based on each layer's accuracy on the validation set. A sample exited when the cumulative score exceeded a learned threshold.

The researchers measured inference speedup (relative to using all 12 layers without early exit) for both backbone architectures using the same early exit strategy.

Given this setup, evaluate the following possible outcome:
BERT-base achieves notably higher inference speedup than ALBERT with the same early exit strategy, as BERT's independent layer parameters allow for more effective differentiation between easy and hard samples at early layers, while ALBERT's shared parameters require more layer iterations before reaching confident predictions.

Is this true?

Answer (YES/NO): NO